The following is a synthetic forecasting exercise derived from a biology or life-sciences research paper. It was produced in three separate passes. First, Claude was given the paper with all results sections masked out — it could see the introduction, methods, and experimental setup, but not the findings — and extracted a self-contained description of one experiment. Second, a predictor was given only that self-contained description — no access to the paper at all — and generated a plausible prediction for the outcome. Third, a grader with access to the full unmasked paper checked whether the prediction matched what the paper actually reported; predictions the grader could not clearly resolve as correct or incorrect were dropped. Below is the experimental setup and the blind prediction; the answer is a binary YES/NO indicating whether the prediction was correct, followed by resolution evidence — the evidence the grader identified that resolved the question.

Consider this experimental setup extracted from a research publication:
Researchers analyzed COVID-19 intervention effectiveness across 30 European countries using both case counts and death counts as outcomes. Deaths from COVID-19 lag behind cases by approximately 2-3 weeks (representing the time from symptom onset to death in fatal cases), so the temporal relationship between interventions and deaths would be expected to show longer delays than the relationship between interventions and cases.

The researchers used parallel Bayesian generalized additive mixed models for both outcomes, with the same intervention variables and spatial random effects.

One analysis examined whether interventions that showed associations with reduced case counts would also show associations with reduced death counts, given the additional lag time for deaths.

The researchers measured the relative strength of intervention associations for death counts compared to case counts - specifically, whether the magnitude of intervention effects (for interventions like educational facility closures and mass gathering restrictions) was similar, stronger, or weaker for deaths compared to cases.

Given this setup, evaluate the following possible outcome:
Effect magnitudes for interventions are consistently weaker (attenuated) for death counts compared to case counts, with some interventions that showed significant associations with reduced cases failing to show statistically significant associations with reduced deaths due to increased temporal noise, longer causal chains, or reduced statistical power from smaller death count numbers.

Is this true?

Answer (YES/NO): NO